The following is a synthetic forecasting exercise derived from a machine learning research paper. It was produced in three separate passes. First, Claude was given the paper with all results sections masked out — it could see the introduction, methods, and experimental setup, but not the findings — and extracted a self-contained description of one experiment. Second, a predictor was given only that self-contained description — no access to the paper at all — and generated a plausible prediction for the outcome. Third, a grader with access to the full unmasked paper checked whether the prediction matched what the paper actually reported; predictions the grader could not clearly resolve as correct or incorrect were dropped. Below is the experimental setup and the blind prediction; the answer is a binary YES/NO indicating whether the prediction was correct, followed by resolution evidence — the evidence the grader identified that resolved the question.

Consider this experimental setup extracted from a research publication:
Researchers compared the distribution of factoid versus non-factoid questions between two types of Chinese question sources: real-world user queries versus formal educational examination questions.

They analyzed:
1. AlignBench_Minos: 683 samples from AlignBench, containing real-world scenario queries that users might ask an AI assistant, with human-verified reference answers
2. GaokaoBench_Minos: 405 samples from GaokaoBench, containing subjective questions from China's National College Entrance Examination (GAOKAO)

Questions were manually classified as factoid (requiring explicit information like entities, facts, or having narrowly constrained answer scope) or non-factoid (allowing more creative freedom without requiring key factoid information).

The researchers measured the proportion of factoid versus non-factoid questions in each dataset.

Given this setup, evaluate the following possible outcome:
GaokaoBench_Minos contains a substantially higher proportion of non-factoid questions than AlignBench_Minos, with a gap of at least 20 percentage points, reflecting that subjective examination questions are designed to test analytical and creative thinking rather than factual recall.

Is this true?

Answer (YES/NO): NO